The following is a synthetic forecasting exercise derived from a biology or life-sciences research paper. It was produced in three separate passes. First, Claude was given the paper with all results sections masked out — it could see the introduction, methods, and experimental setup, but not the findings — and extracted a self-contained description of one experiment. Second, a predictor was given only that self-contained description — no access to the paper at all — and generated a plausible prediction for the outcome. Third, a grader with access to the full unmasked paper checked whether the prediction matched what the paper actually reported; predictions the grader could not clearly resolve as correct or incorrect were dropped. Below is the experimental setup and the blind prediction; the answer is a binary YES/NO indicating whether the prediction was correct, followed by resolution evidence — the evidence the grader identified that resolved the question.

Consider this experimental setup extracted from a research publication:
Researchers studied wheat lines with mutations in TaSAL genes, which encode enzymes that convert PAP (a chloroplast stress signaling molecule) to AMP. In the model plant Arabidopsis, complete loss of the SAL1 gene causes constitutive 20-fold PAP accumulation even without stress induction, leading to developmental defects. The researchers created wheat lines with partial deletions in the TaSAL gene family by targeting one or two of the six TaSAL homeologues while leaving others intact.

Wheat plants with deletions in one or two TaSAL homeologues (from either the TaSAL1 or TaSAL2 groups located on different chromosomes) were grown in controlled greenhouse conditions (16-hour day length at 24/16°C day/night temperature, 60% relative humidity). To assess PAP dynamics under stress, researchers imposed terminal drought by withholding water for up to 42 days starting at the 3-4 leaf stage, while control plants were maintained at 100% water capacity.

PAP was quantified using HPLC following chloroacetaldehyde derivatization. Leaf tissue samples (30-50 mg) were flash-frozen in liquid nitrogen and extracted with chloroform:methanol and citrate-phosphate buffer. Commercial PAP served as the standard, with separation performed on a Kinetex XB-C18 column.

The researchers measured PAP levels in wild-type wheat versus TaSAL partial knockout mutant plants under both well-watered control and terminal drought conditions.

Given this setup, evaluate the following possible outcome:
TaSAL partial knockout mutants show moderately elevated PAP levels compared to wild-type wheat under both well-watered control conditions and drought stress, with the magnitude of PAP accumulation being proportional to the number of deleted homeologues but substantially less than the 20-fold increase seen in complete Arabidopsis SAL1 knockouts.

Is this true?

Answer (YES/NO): NO